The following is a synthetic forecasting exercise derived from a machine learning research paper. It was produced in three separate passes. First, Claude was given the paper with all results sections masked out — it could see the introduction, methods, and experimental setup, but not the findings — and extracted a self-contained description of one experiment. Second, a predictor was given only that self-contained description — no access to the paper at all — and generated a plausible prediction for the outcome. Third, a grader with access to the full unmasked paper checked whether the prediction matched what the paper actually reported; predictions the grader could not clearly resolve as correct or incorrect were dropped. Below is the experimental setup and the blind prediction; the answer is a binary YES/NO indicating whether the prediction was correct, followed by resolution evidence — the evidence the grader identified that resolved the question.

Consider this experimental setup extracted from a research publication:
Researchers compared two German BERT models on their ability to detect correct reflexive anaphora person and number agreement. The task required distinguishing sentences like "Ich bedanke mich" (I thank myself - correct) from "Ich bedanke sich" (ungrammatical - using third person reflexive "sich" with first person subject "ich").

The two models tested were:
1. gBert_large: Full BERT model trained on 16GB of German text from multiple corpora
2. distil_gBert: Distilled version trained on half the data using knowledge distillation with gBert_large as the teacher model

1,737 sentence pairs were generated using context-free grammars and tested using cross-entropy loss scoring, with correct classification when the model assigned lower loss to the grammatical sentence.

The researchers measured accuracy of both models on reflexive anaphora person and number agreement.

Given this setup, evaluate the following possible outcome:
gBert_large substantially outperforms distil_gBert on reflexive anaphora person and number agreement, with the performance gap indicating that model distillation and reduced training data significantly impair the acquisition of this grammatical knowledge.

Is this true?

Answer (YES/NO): YES